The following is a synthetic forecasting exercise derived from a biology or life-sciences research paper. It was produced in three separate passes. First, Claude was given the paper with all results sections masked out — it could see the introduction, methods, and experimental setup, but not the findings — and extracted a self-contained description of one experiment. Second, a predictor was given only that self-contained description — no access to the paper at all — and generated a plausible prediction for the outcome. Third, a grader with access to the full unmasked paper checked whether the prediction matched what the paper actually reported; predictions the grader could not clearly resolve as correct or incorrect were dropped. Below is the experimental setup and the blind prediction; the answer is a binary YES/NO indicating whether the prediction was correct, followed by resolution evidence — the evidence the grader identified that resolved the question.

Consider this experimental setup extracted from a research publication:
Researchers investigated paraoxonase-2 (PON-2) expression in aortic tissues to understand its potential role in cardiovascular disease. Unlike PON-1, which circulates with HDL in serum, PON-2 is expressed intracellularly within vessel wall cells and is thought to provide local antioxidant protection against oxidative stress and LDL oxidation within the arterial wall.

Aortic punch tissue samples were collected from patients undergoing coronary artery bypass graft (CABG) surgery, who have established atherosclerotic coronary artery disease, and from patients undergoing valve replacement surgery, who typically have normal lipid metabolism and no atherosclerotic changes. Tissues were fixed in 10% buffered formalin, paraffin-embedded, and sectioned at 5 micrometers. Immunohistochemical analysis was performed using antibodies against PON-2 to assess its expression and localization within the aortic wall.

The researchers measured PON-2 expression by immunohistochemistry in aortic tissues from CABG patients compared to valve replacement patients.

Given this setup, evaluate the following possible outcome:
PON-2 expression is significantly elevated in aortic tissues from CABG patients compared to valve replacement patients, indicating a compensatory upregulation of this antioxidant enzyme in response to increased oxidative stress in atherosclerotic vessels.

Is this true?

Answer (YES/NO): NO